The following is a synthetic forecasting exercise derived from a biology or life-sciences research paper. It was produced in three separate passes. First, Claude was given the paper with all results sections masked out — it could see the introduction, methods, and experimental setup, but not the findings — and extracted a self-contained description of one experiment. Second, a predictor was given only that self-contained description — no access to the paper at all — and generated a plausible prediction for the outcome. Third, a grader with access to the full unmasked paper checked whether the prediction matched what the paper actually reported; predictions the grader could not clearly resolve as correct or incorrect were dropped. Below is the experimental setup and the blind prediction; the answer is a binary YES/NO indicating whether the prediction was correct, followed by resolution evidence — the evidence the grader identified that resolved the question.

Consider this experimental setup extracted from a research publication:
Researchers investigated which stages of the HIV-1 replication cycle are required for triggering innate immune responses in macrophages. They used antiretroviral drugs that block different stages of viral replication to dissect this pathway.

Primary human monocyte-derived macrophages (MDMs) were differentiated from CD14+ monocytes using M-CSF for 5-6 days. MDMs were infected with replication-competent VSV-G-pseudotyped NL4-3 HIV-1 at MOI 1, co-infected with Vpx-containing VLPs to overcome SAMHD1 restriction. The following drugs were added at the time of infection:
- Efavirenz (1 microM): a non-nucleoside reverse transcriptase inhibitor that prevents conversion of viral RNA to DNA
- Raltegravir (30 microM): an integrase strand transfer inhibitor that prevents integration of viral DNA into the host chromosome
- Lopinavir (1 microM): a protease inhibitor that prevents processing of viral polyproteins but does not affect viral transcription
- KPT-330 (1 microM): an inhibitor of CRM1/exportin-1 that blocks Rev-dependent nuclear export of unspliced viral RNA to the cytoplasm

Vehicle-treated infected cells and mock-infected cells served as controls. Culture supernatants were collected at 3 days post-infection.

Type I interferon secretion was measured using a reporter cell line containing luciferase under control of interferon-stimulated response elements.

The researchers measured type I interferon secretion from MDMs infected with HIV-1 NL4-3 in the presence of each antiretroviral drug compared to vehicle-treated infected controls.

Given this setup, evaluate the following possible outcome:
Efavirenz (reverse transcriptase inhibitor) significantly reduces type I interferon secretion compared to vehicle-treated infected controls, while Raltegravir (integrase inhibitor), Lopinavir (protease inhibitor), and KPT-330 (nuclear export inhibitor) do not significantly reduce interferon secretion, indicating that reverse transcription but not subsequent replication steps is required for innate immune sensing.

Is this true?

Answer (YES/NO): NO